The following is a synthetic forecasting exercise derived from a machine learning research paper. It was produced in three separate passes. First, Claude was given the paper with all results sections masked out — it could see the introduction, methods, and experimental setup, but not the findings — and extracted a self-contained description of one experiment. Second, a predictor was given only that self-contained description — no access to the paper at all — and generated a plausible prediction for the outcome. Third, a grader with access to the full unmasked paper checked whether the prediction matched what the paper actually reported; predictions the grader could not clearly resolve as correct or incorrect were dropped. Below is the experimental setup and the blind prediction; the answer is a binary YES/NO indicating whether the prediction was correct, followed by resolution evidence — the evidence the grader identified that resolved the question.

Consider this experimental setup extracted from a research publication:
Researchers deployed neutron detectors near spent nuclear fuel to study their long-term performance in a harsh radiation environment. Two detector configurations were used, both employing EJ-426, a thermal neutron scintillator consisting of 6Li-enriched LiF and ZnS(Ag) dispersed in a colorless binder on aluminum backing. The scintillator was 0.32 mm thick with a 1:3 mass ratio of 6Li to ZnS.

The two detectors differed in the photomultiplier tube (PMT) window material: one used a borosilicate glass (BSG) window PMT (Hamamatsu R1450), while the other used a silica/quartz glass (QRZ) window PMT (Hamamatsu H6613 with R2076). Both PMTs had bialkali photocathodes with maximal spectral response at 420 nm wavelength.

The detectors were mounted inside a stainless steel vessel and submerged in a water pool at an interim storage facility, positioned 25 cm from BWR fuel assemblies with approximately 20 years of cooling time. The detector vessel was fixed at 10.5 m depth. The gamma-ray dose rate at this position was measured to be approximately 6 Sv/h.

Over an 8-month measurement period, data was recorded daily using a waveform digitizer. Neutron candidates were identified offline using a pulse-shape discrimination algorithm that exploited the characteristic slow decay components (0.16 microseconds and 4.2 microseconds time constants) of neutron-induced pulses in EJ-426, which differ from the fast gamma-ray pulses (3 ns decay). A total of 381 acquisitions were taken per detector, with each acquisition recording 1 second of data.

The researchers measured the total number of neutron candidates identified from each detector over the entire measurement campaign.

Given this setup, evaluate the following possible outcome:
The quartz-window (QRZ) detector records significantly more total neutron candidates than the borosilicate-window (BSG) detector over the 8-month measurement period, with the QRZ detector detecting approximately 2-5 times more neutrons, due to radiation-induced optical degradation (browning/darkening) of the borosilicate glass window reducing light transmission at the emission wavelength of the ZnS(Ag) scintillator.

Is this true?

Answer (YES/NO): YES